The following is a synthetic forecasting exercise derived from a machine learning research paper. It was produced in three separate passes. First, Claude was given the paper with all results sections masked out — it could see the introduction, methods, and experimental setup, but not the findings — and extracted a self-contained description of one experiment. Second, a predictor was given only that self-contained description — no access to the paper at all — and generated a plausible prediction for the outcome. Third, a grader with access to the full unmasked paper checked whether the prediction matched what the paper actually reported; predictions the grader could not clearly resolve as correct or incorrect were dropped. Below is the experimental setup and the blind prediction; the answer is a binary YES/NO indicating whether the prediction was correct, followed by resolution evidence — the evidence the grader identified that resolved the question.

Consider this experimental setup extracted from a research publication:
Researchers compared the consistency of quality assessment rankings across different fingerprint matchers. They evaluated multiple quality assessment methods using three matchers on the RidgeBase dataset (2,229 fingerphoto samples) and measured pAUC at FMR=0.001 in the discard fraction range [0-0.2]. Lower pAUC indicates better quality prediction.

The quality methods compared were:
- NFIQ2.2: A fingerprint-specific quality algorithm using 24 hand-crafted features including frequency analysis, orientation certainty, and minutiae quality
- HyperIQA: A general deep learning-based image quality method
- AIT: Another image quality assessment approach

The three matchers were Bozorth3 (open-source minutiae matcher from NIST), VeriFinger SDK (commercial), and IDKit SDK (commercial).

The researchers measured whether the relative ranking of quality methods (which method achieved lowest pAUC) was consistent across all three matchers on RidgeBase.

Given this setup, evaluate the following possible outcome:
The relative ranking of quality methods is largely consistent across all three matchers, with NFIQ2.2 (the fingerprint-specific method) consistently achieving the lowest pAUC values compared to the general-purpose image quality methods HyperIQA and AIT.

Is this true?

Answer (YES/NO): NO